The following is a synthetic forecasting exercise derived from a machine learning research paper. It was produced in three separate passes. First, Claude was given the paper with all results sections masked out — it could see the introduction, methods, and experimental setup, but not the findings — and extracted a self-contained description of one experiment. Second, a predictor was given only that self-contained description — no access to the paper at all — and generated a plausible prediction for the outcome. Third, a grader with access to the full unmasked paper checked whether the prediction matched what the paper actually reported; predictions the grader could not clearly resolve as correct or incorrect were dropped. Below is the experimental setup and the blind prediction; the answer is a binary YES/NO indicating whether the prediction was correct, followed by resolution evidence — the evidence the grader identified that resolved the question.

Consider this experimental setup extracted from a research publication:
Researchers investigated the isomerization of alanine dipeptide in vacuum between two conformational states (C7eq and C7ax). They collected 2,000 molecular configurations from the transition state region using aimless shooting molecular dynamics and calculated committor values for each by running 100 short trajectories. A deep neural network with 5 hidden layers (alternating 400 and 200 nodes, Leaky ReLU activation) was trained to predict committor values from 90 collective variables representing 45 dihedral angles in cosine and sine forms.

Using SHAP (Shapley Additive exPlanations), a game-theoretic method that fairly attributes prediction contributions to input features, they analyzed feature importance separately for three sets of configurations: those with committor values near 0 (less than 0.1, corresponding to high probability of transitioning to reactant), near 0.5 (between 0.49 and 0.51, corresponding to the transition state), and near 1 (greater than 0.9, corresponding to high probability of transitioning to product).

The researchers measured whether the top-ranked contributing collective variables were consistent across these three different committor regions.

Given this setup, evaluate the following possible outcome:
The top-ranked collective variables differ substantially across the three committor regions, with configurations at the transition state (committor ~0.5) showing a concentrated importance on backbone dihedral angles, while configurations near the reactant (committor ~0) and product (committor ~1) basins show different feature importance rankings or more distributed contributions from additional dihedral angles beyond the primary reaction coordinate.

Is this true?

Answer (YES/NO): NO